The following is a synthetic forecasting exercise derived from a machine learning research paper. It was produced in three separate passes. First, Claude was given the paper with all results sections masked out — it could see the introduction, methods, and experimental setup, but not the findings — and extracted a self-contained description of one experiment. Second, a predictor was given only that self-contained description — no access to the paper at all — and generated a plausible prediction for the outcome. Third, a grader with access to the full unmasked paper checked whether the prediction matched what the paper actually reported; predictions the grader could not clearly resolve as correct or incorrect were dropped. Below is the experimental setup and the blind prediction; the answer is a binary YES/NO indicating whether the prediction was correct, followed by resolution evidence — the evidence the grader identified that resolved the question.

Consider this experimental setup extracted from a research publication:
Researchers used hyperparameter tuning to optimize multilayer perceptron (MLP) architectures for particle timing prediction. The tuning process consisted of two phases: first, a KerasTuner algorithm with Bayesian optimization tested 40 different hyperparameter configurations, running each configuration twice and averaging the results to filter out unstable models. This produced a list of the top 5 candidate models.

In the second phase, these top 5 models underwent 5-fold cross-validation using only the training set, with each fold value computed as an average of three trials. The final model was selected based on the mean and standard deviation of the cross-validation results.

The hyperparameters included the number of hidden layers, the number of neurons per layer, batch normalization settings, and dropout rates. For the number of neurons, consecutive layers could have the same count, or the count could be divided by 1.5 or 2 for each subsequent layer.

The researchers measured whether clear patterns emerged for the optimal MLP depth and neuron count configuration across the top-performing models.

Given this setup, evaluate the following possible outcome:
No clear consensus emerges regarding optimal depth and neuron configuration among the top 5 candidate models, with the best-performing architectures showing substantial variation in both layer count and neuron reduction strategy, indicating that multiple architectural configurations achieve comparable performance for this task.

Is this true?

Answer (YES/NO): YES